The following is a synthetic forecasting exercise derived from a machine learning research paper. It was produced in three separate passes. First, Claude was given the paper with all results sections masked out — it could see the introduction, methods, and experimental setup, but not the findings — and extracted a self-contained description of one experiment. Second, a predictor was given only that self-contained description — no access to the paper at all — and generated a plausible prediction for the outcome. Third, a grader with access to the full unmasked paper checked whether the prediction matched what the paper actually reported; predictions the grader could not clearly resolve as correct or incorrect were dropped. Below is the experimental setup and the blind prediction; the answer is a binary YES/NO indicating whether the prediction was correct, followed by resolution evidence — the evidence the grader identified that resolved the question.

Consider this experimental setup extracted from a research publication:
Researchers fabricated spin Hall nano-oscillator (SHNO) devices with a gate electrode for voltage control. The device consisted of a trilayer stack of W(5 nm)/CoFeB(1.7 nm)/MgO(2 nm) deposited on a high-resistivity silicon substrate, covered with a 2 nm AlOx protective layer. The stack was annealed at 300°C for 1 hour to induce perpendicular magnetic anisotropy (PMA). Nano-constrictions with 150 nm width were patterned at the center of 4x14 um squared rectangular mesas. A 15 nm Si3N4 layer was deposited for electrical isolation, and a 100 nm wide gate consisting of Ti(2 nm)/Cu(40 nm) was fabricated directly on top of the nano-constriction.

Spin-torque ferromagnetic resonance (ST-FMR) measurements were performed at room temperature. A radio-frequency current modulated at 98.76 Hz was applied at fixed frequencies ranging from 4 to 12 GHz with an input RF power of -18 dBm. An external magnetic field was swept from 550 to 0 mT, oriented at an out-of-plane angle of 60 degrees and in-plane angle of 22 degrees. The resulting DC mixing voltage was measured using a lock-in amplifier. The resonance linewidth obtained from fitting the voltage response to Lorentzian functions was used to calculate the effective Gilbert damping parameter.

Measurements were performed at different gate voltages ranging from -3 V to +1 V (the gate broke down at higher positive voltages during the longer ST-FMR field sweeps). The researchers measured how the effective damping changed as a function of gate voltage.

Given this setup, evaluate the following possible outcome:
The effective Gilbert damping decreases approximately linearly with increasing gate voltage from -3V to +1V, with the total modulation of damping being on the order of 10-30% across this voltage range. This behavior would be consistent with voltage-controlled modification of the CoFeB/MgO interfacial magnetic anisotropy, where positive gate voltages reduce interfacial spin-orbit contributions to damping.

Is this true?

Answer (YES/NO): NO